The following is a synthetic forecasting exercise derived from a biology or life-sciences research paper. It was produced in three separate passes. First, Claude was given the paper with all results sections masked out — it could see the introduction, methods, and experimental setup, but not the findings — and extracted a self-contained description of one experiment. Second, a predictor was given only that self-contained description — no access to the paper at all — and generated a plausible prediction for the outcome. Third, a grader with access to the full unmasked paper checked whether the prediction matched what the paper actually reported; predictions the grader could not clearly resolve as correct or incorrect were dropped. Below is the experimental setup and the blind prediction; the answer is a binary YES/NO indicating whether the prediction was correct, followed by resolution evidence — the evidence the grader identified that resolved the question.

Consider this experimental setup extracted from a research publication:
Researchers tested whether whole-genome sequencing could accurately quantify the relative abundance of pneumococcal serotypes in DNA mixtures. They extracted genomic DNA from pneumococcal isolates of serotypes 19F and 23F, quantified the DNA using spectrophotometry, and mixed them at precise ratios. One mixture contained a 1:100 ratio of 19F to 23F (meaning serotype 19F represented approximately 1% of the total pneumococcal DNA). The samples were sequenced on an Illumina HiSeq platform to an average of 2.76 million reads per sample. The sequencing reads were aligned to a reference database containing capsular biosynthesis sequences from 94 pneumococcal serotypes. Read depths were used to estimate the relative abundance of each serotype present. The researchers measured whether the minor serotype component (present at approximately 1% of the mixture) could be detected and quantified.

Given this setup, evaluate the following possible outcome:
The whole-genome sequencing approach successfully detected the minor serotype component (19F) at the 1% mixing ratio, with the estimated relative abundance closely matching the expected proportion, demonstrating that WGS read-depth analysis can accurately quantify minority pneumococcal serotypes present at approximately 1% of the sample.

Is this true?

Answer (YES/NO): YES